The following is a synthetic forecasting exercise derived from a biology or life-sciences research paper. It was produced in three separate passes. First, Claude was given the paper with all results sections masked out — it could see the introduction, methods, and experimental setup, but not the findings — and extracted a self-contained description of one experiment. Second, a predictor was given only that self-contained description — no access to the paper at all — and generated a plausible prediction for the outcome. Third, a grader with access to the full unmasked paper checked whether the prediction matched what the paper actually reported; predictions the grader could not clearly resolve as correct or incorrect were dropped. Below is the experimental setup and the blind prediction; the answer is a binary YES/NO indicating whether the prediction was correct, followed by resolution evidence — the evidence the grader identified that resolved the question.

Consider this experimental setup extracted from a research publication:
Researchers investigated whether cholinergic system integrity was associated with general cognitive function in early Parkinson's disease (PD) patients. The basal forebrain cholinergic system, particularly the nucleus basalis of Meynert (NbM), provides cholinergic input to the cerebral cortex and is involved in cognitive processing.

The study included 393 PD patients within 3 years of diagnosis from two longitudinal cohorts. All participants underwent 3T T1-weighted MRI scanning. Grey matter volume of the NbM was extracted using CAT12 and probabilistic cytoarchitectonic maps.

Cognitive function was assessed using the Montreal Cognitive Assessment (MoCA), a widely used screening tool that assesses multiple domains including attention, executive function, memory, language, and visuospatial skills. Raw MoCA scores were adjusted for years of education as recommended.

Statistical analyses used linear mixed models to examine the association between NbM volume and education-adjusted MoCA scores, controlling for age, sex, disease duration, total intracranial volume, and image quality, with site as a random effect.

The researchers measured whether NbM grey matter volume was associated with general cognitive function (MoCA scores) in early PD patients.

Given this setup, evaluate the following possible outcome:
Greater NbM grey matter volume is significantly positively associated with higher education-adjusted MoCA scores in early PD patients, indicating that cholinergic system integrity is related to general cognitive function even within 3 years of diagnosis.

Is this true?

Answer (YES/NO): NO